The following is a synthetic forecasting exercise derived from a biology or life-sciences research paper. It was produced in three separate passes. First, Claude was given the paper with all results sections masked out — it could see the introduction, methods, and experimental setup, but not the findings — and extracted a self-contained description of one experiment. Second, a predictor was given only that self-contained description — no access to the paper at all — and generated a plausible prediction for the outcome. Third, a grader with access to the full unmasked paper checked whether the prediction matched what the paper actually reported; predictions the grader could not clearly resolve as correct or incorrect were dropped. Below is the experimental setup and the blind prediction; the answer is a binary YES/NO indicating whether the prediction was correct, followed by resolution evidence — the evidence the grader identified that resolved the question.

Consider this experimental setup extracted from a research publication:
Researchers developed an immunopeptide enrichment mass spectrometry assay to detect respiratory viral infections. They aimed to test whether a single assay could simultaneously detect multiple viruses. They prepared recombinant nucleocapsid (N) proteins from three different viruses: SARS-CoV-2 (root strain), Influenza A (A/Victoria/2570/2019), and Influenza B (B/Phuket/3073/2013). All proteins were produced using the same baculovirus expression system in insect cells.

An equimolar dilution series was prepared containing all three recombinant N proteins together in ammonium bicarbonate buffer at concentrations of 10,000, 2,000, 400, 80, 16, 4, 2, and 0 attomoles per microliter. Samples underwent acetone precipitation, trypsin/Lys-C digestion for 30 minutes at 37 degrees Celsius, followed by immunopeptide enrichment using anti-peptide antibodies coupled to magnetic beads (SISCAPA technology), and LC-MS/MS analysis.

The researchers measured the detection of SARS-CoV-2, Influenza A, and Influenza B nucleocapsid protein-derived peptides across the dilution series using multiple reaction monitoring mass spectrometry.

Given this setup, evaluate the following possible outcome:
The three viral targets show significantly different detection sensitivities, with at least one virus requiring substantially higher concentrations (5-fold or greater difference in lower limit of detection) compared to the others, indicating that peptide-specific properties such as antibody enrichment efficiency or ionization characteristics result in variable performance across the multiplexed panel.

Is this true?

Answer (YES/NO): NO